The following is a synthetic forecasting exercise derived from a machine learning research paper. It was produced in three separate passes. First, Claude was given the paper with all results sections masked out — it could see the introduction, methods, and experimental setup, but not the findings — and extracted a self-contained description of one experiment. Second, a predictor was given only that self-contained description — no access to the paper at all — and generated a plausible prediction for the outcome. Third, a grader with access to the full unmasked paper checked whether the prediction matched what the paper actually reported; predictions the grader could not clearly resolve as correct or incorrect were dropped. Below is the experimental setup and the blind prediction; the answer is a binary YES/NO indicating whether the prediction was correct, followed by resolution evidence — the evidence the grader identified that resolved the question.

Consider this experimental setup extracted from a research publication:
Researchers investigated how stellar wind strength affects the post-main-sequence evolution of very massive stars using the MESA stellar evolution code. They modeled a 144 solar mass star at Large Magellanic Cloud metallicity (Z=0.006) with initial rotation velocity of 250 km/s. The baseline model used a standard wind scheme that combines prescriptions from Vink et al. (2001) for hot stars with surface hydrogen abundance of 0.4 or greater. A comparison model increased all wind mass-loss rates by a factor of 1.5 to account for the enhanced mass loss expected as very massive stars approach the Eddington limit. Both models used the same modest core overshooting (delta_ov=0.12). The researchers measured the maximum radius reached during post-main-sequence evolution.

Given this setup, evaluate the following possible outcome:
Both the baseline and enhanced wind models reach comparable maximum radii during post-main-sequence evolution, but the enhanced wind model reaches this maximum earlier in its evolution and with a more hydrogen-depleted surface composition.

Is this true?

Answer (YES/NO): NO